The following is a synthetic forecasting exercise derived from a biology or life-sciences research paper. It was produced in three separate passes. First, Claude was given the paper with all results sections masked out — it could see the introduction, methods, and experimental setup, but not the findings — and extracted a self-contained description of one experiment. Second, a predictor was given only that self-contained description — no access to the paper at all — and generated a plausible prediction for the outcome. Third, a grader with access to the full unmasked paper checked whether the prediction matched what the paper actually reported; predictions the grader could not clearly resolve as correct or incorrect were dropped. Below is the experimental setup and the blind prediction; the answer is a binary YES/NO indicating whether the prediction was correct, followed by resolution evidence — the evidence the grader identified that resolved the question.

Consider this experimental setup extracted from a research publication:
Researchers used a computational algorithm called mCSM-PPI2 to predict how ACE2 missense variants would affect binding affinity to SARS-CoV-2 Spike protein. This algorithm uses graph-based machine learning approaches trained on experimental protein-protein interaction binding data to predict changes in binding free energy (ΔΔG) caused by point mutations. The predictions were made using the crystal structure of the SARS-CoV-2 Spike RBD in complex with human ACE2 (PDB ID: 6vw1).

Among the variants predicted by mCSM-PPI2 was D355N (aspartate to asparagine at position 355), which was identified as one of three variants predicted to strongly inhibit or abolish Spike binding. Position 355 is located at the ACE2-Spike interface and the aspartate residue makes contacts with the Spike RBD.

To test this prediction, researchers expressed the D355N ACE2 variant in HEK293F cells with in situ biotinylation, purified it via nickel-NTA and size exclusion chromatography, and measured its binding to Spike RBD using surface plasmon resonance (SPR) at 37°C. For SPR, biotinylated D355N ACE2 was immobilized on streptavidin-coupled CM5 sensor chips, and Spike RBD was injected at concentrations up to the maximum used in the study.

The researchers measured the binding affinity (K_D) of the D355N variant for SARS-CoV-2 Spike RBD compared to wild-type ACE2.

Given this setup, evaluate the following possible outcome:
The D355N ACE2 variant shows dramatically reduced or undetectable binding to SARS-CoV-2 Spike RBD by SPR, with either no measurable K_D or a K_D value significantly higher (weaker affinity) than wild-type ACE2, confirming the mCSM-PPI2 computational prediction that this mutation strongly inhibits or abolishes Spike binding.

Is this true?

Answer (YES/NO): YES